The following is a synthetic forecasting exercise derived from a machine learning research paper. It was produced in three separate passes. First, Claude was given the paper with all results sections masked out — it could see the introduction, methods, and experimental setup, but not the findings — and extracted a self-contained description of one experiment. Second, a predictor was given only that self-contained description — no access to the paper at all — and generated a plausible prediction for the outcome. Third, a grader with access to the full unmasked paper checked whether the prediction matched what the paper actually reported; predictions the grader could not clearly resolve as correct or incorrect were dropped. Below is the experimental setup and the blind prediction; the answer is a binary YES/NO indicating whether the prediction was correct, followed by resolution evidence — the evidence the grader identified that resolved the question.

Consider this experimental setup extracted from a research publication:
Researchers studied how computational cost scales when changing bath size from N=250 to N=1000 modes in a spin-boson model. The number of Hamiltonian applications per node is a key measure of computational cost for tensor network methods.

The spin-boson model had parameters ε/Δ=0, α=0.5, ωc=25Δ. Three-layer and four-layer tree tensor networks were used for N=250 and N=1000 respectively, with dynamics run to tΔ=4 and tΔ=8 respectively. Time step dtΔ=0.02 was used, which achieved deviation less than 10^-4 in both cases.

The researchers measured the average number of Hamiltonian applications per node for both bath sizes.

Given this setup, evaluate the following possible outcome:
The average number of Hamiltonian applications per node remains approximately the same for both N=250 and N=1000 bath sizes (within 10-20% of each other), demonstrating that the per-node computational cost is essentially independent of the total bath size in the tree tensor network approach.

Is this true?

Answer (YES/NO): YES